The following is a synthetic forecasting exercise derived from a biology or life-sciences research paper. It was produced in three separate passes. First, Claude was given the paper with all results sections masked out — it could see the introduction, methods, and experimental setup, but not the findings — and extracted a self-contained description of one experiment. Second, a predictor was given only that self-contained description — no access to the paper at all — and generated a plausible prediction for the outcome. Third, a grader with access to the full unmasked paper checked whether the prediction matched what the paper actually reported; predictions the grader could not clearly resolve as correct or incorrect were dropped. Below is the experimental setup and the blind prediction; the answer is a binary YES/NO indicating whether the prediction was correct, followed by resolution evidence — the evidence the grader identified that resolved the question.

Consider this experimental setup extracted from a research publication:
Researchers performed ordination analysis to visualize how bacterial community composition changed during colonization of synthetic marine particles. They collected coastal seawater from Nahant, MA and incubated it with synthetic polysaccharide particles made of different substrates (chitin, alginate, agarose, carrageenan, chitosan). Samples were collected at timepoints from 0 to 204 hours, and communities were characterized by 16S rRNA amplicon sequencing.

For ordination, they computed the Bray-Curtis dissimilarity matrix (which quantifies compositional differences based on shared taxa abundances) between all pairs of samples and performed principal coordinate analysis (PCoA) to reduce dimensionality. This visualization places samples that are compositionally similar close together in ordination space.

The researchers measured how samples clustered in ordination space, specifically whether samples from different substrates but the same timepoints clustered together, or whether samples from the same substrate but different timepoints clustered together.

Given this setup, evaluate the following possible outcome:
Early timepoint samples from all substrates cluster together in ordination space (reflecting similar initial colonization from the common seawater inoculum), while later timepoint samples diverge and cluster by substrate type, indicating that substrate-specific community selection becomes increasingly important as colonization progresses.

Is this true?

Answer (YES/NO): NO